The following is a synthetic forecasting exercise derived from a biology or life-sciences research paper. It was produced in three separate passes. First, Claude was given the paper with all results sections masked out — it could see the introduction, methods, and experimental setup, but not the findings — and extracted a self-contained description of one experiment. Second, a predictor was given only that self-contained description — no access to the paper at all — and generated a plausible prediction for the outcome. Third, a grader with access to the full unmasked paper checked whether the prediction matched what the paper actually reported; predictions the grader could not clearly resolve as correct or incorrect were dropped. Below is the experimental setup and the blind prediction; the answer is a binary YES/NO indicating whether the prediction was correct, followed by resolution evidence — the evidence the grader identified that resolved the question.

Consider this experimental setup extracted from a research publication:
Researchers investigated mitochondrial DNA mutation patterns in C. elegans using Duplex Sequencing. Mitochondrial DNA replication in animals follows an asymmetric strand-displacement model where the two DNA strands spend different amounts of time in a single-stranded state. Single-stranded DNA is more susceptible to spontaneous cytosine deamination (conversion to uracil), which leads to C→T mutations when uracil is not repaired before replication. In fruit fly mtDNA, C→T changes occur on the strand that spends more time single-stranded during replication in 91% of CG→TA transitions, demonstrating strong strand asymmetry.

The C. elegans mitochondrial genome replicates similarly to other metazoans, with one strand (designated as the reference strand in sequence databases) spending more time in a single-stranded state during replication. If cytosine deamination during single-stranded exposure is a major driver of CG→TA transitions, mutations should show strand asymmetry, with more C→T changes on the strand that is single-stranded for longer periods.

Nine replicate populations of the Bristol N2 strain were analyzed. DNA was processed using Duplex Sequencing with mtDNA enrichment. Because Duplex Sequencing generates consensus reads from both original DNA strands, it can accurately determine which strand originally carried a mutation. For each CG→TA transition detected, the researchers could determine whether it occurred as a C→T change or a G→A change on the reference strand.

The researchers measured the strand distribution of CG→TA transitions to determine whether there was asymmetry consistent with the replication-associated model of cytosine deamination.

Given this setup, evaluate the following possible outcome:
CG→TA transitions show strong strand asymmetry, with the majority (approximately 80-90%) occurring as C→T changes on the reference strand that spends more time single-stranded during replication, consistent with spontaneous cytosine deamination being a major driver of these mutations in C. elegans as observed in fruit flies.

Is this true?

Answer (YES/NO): NO